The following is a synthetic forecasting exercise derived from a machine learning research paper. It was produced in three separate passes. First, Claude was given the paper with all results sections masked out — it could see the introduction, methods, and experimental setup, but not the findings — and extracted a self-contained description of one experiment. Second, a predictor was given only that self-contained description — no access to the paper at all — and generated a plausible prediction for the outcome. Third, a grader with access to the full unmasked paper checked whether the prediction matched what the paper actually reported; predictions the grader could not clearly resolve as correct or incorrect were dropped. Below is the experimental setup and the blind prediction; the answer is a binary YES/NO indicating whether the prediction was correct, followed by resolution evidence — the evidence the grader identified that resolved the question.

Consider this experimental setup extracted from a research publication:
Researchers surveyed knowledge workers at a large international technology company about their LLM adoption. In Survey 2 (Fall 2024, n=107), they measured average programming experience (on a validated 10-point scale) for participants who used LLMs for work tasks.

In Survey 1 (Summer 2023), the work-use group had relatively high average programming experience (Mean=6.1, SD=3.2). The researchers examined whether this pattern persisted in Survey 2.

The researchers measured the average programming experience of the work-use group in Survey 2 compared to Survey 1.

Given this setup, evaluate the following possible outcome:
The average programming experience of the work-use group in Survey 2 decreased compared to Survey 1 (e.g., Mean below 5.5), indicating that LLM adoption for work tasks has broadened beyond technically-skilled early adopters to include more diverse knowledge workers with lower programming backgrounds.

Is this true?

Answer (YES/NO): YES